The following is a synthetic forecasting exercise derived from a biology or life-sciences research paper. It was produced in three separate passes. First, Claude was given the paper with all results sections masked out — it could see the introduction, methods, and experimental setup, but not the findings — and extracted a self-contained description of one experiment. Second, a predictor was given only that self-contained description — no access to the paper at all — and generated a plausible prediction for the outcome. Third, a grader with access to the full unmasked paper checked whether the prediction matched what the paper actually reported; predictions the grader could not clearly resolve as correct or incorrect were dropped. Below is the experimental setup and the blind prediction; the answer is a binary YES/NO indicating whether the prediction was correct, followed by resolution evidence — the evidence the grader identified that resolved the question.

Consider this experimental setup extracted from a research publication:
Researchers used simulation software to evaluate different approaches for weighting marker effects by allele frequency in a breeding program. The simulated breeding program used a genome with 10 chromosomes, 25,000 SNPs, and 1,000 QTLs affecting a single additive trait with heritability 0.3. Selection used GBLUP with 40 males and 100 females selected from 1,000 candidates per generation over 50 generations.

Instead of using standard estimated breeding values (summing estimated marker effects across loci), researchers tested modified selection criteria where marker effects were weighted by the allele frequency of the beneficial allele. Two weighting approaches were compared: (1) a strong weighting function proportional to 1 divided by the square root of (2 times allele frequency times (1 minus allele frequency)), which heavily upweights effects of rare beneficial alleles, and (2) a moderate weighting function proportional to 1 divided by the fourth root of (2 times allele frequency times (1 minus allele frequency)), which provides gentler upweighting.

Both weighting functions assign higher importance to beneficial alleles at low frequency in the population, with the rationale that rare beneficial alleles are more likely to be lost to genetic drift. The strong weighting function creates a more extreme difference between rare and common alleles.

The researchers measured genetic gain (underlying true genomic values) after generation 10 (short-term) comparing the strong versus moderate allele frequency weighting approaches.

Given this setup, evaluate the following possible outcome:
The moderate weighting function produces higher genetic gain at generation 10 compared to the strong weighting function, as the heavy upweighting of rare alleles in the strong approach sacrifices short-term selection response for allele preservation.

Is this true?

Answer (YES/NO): YES